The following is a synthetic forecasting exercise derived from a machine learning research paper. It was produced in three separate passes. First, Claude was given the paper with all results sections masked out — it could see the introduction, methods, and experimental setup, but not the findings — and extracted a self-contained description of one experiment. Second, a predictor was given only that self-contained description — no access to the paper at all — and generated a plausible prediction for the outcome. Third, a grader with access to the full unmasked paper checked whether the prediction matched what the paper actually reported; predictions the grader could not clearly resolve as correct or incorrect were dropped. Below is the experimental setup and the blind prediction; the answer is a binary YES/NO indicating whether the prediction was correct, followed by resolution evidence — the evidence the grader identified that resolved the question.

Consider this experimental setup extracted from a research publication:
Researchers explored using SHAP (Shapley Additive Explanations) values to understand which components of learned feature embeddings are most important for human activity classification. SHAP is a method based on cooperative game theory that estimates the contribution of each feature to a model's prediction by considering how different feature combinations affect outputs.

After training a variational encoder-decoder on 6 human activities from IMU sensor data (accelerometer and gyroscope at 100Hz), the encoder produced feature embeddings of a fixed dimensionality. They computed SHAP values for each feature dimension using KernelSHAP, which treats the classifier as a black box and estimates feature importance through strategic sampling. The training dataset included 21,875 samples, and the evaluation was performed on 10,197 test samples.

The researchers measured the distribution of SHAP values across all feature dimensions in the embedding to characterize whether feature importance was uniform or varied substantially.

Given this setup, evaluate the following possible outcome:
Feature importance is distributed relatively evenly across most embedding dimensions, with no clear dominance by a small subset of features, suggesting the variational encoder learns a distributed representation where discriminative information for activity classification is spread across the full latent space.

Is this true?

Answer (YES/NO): NO